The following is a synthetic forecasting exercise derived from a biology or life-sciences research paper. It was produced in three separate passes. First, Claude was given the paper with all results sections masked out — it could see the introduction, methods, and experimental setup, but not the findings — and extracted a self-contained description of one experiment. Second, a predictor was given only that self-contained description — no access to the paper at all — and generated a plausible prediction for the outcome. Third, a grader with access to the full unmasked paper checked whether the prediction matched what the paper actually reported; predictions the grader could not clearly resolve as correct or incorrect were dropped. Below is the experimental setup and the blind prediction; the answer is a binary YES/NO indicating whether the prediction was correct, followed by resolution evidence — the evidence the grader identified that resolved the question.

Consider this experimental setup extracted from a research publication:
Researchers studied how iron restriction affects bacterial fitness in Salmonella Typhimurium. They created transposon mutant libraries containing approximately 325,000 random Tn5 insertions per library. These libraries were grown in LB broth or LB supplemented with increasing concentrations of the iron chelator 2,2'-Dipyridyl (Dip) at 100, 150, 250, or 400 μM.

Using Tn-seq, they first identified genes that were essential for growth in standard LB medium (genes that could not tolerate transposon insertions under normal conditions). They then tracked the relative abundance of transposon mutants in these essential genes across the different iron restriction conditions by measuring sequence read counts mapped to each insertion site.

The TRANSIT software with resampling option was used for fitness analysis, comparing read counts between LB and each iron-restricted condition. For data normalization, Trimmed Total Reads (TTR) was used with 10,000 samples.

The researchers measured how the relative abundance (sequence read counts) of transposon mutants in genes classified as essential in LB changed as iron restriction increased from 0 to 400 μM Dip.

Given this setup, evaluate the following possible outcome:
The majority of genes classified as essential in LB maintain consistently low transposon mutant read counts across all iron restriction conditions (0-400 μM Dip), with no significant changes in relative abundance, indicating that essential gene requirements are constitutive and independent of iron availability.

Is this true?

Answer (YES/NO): NO